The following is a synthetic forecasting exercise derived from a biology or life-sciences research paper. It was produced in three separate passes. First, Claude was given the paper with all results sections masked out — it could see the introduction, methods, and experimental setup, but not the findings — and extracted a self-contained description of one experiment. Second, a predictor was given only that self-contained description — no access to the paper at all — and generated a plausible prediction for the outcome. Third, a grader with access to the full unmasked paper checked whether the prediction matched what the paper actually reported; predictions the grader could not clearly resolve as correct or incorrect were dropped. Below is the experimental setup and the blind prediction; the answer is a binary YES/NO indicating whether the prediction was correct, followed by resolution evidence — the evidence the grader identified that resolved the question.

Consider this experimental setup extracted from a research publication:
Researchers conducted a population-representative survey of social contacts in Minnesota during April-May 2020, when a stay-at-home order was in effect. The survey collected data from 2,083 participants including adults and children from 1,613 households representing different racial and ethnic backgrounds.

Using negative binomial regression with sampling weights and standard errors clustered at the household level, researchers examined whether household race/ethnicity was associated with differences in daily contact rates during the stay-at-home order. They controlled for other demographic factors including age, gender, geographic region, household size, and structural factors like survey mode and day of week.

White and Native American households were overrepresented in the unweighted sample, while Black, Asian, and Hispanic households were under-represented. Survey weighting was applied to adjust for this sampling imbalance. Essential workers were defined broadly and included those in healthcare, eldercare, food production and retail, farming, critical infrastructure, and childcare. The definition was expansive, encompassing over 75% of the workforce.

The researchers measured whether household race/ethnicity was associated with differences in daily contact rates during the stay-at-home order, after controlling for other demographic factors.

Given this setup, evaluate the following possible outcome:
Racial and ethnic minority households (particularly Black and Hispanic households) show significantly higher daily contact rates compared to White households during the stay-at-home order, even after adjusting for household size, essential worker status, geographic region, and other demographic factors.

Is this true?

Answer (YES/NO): NO